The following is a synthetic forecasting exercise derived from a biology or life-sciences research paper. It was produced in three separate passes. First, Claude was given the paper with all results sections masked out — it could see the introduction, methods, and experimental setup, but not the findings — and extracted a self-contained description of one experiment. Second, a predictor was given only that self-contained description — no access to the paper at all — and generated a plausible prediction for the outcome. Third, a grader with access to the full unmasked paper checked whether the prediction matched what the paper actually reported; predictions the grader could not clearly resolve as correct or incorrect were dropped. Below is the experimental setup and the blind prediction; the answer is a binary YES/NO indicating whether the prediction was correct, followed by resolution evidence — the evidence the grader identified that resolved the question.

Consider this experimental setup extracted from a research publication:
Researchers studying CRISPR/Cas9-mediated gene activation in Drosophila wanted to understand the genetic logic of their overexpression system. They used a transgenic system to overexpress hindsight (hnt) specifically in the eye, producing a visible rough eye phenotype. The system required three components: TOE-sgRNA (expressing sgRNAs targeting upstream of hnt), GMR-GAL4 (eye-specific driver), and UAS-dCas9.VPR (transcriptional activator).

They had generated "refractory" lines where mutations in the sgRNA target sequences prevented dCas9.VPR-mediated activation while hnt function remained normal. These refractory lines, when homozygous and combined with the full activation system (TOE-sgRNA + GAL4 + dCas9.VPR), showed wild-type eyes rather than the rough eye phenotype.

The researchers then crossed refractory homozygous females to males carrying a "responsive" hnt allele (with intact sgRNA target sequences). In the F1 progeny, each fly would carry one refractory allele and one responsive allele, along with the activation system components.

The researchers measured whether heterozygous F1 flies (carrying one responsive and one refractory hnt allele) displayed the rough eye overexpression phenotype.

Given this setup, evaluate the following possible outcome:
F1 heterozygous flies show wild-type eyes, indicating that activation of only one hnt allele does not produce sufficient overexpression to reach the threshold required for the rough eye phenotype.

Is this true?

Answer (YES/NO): NO